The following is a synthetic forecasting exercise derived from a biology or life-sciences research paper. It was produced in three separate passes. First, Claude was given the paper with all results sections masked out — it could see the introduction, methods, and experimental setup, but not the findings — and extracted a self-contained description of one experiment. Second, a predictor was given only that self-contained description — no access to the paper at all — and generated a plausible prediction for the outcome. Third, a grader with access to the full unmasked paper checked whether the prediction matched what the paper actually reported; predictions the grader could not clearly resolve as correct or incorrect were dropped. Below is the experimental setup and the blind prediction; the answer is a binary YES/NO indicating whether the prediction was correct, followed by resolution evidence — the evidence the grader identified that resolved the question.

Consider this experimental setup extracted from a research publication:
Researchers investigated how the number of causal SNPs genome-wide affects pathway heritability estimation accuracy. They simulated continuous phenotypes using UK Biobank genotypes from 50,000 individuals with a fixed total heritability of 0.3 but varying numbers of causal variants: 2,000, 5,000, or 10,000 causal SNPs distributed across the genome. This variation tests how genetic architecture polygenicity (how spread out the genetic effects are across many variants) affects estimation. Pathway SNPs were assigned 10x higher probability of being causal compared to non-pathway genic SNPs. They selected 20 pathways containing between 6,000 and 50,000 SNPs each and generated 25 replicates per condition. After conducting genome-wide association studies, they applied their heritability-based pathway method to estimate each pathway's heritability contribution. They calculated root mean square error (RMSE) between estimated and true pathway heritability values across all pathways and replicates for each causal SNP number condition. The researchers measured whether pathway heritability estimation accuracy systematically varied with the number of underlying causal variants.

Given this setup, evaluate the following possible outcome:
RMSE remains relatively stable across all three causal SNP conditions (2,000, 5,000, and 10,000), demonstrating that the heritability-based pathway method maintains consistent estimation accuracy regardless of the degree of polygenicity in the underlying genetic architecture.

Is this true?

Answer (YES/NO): NO